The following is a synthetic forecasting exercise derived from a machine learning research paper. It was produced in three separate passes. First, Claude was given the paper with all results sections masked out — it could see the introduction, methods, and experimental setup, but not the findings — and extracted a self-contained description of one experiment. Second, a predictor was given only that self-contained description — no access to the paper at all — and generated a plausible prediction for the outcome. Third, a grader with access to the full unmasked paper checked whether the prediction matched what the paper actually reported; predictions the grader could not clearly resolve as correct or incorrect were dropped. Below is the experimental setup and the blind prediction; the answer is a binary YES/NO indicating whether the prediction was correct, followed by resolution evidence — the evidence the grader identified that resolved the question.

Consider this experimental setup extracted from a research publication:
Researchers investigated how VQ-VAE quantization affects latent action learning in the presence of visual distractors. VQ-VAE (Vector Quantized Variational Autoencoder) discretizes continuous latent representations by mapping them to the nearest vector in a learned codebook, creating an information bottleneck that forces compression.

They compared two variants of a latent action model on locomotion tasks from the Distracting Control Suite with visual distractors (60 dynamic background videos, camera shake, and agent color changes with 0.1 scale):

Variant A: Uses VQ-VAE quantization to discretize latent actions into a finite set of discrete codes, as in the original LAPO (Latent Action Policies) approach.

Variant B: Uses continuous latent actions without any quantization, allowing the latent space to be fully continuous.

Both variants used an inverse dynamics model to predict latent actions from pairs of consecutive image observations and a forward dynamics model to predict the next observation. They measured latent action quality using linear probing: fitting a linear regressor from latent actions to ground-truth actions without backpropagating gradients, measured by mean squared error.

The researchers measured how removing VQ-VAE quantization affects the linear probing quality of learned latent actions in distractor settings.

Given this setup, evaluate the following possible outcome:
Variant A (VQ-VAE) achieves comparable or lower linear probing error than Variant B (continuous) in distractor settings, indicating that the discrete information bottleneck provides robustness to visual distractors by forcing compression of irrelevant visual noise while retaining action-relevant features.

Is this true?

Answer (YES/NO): NO